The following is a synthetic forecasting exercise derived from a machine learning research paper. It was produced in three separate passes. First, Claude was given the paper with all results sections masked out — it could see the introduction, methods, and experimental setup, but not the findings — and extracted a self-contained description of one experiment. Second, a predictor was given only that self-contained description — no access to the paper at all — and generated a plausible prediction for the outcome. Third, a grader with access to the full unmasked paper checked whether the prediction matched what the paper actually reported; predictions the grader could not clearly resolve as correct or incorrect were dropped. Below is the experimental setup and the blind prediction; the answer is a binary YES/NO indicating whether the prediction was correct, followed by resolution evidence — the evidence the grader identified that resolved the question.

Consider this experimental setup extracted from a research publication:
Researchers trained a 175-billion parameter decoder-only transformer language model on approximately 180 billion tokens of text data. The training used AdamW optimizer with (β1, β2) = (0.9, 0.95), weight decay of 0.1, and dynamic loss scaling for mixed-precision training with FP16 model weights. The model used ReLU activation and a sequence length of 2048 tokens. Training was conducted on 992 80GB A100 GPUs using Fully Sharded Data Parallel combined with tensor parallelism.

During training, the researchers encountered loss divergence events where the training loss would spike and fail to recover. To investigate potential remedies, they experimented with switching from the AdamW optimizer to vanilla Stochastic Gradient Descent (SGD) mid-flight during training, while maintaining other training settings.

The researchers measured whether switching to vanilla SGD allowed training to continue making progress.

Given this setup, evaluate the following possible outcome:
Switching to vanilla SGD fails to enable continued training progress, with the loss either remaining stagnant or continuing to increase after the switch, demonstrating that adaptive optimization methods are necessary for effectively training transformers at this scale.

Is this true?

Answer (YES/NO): YES